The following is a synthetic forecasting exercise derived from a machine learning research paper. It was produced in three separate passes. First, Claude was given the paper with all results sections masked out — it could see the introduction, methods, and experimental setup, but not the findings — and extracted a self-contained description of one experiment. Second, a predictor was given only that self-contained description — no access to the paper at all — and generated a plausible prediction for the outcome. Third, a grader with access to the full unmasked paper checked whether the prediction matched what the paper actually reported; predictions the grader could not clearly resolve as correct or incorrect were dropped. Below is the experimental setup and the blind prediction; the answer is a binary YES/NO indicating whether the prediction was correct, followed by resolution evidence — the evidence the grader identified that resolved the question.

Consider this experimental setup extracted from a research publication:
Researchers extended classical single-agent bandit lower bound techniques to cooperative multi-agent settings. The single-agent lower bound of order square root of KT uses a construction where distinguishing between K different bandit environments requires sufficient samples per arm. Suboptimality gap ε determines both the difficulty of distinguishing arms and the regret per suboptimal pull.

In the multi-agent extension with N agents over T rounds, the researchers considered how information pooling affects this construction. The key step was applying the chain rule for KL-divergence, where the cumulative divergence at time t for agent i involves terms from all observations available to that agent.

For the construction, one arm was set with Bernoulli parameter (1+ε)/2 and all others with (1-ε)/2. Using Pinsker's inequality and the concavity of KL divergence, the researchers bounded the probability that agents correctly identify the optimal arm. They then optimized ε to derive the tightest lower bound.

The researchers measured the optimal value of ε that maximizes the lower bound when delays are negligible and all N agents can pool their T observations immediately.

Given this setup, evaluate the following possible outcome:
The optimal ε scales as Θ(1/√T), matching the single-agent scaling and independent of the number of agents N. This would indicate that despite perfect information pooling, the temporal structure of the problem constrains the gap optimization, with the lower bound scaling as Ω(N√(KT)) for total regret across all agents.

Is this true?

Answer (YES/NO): NO